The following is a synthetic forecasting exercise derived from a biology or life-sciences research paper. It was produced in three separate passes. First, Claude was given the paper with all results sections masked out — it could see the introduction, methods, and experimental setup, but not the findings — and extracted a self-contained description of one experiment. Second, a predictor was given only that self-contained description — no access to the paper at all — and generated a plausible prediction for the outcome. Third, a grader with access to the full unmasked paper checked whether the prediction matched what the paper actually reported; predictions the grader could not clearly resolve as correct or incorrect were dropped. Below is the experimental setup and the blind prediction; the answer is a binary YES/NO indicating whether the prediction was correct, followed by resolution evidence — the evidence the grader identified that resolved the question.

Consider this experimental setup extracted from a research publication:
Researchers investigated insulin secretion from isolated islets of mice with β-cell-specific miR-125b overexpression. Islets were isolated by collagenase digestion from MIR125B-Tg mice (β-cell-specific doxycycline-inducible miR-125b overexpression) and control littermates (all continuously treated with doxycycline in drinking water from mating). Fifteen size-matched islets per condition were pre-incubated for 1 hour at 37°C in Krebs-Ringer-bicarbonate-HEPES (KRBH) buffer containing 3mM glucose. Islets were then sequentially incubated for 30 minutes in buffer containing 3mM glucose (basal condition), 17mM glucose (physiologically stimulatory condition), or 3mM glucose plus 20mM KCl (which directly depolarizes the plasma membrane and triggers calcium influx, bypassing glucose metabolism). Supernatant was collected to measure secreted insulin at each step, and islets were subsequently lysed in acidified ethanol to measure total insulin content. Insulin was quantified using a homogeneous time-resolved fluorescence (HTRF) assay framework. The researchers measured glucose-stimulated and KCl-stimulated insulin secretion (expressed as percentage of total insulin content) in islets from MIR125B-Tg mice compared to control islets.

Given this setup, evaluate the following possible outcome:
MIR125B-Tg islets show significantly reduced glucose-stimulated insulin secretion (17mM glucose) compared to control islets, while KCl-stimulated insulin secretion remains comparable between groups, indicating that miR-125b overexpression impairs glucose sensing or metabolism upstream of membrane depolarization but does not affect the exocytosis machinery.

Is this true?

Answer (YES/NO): NO